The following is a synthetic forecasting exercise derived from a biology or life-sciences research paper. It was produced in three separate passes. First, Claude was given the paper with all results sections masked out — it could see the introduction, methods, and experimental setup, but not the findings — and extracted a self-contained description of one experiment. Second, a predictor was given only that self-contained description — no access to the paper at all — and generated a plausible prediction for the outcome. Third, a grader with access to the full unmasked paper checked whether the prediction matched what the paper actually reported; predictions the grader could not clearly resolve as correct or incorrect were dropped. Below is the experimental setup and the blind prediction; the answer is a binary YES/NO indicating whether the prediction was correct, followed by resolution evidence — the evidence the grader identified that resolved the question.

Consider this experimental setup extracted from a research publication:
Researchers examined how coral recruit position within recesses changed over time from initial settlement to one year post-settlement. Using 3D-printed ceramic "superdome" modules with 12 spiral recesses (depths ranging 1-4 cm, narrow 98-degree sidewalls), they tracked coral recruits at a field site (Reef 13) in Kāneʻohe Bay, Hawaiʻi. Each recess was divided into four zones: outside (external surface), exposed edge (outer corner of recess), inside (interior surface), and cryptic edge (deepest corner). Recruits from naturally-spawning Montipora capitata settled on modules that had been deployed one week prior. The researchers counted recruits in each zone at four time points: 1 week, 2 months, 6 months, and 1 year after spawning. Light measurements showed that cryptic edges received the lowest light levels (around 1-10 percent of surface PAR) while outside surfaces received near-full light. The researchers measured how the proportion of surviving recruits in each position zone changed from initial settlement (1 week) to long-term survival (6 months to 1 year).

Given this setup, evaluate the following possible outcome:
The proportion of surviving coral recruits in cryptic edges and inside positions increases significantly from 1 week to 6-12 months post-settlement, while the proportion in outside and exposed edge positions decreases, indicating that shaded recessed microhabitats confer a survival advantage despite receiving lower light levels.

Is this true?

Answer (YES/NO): NO